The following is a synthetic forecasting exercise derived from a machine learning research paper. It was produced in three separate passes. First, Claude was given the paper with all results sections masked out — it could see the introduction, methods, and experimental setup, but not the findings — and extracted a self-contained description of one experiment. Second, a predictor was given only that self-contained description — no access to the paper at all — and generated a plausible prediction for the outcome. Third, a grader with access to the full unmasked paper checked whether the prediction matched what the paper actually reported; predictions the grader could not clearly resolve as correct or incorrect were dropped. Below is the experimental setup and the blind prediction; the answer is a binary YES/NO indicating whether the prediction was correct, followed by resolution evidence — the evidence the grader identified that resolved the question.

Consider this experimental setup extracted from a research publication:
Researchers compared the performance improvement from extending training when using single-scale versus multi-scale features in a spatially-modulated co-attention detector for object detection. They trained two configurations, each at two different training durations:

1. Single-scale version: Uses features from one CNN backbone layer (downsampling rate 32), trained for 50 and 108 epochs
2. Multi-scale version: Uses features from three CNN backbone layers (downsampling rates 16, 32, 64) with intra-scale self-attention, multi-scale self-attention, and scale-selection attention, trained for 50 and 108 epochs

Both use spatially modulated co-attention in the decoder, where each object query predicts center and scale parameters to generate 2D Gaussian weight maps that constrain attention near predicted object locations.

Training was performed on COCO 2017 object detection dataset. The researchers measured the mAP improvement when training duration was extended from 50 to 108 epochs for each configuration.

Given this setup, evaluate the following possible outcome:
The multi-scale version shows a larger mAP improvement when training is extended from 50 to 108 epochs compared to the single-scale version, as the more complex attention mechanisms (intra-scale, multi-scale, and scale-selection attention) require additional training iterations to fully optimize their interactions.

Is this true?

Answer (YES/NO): YES